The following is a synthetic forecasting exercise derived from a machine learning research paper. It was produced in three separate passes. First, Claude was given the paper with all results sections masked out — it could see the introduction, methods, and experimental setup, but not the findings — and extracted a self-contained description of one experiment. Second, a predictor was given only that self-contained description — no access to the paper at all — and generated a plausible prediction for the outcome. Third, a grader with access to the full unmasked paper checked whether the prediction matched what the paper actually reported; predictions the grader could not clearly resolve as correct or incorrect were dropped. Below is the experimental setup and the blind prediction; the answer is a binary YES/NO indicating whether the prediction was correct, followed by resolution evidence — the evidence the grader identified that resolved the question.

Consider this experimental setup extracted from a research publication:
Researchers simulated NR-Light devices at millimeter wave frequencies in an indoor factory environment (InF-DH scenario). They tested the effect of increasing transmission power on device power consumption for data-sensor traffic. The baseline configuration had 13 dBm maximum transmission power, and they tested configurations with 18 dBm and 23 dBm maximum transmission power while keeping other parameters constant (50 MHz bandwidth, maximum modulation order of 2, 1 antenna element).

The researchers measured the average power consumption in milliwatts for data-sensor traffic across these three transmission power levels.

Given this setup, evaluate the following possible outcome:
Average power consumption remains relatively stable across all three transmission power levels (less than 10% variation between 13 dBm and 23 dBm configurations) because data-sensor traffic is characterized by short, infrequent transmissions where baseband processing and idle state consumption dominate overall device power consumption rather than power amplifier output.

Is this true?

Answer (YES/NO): NO